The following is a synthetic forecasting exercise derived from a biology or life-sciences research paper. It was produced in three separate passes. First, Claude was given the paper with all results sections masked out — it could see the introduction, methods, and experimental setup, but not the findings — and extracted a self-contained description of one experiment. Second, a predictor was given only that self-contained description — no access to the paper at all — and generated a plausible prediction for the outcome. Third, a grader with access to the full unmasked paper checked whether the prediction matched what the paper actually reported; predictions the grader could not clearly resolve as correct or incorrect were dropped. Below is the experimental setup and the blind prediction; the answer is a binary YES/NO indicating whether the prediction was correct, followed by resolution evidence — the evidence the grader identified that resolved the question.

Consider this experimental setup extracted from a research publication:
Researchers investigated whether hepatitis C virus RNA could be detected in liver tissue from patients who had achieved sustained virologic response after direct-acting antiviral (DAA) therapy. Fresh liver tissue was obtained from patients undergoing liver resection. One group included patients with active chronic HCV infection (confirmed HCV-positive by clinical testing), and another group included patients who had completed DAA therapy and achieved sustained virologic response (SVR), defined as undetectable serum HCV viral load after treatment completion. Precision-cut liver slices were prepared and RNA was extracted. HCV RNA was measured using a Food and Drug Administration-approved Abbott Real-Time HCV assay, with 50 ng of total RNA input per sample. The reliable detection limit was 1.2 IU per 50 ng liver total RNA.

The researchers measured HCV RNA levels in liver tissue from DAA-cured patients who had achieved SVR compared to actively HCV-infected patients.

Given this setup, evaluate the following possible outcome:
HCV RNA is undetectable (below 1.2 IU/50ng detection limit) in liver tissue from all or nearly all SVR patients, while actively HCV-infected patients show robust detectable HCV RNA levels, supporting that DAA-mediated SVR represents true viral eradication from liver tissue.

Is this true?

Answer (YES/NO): YES